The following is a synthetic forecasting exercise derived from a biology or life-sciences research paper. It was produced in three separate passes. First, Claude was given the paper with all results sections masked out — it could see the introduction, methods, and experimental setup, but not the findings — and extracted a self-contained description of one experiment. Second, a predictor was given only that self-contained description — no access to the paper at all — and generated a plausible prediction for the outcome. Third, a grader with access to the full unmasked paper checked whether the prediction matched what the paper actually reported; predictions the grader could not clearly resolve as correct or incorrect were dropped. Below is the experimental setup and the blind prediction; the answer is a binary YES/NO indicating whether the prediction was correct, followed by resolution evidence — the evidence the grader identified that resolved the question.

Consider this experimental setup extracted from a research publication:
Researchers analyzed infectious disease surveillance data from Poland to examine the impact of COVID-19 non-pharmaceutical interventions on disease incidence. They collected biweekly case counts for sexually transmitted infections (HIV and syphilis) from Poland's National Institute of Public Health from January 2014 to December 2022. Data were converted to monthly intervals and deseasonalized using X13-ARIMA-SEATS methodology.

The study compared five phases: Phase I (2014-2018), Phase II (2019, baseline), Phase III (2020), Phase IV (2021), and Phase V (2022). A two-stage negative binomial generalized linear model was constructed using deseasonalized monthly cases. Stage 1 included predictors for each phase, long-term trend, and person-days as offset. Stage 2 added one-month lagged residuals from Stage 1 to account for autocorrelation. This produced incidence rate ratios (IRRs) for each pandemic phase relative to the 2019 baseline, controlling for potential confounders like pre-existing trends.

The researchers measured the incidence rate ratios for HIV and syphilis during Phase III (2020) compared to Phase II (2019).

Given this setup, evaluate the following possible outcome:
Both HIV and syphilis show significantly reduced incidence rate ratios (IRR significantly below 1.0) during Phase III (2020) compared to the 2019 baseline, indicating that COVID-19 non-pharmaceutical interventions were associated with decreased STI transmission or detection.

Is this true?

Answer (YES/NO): YES